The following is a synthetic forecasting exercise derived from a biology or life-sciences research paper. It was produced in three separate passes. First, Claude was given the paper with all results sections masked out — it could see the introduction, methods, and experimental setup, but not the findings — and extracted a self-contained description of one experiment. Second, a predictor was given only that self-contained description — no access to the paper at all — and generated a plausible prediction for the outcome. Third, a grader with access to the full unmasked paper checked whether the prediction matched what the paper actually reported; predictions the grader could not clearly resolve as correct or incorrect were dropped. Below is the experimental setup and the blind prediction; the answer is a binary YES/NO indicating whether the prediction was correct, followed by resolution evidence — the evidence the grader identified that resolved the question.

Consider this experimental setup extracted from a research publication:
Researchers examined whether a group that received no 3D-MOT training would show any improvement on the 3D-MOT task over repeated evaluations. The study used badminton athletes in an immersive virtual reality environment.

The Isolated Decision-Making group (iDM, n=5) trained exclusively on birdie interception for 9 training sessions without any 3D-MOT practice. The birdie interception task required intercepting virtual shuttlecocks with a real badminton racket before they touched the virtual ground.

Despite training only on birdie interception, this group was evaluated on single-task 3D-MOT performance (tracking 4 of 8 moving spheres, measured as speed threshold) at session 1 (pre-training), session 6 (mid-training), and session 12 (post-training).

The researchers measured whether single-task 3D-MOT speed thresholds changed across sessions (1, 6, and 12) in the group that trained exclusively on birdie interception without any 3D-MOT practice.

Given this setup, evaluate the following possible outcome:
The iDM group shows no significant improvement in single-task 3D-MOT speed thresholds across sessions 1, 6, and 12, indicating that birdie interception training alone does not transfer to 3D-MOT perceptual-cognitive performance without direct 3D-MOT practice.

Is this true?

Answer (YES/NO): NO